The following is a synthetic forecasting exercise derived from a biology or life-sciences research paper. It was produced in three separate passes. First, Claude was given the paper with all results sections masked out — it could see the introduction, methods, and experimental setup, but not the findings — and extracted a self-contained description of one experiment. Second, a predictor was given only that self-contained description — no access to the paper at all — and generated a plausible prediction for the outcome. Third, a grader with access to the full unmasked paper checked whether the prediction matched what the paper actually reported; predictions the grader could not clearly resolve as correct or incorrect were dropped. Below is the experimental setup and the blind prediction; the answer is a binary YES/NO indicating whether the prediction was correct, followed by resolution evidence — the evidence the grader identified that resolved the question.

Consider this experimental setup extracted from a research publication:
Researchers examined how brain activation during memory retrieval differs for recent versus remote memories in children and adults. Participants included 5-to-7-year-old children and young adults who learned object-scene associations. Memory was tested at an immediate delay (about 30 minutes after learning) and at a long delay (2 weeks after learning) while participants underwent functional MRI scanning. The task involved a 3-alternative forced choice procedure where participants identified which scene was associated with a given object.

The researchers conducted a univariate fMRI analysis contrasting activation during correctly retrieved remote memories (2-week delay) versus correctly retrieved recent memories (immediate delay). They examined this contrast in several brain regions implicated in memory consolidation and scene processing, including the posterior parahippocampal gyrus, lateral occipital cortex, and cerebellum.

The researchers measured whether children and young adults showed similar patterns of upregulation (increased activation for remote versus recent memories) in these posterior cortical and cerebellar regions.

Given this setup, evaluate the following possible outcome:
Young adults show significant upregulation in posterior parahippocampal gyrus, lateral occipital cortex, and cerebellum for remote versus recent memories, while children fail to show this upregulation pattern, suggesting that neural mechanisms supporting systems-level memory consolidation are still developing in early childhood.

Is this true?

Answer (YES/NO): NO